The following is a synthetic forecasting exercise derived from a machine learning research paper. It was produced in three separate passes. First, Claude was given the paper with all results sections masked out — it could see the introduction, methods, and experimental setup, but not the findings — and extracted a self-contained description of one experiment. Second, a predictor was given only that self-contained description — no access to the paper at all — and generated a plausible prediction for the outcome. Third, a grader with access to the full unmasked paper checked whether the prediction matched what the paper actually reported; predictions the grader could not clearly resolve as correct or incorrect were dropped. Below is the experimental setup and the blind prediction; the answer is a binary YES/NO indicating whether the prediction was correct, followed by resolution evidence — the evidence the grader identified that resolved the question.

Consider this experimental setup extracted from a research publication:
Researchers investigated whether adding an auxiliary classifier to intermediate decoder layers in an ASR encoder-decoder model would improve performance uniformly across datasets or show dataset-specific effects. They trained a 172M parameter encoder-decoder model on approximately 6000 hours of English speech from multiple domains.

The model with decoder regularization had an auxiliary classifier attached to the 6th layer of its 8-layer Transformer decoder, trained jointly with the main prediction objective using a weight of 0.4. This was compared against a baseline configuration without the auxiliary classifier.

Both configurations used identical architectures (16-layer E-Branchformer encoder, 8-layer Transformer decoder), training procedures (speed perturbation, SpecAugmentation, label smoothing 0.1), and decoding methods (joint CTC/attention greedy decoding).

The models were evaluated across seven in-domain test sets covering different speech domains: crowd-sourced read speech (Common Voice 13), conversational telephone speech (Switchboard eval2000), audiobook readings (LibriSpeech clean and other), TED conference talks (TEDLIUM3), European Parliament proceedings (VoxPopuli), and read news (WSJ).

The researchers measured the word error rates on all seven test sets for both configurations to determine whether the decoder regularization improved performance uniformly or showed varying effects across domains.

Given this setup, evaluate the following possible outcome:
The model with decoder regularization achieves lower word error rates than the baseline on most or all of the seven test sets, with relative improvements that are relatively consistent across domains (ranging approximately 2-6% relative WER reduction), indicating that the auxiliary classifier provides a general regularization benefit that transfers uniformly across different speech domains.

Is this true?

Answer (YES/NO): NO